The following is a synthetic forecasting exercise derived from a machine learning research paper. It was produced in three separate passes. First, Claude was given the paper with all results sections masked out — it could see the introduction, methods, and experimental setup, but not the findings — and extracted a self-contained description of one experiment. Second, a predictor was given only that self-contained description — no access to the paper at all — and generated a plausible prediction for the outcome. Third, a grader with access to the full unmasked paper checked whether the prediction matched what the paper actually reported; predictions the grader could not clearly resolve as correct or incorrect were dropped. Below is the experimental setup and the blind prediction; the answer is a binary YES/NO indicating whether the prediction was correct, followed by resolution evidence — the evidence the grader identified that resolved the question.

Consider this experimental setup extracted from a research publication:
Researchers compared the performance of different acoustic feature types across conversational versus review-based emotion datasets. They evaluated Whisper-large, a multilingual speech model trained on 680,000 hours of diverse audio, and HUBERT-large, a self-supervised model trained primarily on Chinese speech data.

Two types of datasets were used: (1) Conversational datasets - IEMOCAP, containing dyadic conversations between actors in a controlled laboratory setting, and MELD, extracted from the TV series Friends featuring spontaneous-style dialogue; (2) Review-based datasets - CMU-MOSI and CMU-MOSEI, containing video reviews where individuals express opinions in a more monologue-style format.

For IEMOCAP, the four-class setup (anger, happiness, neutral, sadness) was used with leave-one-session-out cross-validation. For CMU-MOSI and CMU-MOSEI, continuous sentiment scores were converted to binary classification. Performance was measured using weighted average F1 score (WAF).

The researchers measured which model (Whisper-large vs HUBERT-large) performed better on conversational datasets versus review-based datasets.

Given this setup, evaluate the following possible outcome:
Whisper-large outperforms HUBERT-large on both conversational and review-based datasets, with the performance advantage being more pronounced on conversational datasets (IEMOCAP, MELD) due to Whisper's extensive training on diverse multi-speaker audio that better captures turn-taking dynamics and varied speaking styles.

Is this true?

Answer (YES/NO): NO